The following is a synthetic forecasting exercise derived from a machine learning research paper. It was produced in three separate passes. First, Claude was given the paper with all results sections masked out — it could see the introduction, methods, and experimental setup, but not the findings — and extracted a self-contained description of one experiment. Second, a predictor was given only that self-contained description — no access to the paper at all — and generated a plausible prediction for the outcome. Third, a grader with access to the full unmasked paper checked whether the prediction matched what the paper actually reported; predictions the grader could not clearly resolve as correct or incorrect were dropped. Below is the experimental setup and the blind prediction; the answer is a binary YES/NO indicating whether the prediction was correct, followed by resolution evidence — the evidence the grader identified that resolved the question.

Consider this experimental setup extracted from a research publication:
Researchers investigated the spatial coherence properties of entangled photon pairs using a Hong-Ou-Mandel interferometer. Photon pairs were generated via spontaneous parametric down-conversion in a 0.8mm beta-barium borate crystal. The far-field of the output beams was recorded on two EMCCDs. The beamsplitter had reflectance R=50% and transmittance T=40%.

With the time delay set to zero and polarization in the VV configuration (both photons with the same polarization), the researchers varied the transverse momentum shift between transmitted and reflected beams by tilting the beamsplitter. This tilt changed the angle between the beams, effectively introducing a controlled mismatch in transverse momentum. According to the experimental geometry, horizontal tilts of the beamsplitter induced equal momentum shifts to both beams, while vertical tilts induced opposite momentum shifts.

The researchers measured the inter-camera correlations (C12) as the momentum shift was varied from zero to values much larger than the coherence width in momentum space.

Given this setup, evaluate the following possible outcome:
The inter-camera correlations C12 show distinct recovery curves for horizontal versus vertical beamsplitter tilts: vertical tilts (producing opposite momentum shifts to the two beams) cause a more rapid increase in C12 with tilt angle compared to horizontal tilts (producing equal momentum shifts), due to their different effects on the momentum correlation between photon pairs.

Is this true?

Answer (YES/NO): NO